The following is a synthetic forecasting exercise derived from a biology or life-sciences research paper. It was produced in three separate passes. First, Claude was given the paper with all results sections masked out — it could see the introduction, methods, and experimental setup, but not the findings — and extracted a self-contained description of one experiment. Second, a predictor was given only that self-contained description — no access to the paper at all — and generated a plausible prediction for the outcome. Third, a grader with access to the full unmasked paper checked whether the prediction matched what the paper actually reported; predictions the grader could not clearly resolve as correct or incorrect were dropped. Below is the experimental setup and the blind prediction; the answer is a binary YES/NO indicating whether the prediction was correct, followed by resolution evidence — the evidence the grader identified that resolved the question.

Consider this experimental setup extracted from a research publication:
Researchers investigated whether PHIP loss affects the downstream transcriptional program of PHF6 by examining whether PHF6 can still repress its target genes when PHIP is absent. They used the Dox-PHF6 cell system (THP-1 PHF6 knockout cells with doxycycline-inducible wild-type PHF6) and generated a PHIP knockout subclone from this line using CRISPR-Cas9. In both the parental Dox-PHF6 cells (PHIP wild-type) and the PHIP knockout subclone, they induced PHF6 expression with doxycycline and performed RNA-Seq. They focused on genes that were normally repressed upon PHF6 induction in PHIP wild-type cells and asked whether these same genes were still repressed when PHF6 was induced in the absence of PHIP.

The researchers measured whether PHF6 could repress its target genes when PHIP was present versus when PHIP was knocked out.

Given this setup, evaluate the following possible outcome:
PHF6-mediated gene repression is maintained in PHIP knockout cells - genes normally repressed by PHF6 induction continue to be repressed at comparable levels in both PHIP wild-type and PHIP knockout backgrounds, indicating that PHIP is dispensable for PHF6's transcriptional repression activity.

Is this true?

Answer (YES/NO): NO